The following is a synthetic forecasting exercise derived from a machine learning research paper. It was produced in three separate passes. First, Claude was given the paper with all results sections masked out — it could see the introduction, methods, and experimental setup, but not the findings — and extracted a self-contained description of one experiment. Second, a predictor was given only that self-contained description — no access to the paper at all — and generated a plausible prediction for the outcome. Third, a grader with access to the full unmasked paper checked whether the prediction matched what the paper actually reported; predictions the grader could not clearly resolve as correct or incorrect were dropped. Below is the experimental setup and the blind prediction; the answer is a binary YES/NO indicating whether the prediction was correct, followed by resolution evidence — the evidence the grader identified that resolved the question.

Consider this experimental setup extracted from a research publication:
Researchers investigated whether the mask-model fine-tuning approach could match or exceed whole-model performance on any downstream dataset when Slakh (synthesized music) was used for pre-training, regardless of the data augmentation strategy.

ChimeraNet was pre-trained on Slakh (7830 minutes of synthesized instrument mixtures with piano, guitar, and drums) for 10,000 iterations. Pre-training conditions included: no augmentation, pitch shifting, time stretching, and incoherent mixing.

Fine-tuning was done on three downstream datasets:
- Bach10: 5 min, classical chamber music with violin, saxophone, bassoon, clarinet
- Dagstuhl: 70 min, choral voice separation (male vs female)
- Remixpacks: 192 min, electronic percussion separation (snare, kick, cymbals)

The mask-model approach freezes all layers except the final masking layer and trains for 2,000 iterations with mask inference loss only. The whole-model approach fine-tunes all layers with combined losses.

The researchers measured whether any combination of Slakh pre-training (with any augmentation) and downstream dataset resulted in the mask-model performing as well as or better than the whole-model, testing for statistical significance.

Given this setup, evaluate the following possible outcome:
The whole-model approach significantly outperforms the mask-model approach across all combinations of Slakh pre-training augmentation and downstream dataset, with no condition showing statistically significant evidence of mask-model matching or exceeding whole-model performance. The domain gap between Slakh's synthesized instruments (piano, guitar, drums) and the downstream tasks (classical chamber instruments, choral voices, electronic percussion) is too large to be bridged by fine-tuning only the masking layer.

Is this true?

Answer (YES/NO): YES